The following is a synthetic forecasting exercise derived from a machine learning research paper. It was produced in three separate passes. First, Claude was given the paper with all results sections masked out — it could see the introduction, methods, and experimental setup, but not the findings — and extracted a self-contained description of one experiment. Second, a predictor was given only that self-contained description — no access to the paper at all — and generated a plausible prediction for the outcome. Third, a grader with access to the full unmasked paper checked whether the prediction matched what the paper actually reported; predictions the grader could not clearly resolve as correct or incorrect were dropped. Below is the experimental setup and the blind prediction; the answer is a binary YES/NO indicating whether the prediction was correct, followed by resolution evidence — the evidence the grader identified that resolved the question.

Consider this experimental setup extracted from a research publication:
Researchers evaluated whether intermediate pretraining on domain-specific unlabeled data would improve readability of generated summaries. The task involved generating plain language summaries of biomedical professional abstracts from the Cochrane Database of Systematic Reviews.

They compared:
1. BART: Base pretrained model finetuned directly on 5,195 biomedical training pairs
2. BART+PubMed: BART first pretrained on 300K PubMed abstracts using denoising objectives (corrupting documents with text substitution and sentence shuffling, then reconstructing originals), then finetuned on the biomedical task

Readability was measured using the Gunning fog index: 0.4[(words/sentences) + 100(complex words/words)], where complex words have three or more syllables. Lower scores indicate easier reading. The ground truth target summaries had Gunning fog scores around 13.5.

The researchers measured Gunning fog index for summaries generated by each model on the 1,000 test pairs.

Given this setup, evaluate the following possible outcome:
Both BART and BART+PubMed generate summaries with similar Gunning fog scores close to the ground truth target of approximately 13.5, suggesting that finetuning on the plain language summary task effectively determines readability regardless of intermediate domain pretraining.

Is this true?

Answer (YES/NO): NO